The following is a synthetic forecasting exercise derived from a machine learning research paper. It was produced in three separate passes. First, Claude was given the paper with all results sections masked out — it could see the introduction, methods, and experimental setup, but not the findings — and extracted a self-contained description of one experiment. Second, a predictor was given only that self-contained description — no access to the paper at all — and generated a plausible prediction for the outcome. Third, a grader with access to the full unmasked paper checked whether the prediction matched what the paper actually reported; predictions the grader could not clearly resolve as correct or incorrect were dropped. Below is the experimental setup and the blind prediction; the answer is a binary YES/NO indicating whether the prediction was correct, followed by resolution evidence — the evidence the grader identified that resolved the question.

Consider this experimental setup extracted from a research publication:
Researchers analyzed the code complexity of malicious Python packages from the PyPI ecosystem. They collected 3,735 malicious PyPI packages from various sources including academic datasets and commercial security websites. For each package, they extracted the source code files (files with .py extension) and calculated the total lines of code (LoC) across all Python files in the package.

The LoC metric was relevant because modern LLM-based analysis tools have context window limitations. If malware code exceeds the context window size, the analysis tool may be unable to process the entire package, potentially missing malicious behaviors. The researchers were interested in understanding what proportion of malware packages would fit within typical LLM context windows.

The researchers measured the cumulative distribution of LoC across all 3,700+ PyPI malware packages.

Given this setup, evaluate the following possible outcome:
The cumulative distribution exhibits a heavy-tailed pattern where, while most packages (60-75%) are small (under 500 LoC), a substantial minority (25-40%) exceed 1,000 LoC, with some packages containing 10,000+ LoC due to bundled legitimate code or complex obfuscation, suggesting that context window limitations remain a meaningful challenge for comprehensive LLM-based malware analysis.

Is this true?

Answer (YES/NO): NO